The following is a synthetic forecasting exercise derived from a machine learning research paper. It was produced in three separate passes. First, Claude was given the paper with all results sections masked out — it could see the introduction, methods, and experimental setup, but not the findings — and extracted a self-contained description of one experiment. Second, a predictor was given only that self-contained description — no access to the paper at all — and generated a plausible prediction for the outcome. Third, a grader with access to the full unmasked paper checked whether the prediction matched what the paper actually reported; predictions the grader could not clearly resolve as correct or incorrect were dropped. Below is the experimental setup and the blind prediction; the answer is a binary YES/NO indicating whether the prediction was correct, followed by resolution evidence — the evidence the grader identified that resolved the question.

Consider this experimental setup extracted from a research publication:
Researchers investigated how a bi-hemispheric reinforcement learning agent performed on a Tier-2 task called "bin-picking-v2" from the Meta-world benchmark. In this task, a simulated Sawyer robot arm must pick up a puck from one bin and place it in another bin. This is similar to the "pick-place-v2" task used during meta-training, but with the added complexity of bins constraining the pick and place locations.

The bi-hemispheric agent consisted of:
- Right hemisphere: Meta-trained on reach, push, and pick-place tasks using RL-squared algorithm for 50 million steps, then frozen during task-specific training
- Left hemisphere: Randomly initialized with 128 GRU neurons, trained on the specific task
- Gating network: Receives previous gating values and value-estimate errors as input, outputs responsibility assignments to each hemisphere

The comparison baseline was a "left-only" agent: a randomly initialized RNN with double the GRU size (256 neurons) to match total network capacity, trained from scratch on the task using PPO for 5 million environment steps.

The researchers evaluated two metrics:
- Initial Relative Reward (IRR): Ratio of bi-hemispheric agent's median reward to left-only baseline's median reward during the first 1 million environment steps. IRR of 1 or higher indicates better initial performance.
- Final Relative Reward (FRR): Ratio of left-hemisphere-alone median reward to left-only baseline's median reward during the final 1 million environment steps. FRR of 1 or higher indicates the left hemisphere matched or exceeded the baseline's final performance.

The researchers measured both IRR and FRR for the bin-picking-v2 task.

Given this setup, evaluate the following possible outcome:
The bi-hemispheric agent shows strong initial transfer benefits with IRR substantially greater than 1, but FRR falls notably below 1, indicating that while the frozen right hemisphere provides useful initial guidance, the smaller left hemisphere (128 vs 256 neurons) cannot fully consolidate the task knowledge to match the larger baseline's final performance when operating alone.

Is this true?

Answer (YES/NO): NO